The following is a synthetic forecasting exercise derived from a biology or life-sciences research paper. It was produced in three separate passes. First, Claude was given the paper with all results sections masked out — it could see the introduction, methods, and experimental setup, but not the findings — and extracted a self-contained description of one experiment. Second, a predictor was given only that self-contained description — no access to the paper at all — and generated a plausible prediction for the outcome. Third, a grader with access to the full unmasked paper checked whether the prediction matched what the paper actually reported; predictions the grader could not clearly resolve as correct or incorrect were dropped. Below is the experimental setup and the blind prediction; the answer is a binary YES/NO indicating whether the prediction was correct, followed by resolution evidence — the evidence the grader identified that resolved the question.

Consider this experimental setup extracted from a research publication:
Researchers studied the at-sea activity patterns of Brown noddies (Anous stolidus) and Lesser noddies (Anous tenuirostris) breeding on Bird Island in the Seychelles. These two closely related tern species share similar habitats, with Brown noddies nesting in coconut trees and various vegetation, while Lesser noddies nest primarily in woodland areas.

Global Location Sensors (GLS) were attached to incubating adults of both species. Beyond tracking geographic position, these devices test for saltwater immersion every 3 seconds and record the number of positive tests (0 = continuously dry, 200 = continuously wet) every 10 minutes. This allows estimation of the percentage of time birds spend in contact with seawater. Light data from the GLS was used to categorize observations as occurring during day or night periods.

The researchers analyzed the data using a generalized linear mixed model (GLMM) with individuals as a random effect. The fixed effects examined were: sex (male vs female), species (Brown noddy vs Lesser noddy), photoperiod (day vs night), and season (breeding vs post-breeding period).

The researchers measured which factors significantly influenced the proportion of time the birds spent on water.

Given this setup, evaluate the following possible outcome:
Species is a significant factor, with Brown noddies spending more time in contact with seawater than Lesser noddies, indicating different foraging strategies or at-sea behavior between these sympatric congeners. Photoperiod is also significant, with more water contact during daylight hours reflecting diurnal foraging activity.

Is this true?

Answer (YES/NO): NO